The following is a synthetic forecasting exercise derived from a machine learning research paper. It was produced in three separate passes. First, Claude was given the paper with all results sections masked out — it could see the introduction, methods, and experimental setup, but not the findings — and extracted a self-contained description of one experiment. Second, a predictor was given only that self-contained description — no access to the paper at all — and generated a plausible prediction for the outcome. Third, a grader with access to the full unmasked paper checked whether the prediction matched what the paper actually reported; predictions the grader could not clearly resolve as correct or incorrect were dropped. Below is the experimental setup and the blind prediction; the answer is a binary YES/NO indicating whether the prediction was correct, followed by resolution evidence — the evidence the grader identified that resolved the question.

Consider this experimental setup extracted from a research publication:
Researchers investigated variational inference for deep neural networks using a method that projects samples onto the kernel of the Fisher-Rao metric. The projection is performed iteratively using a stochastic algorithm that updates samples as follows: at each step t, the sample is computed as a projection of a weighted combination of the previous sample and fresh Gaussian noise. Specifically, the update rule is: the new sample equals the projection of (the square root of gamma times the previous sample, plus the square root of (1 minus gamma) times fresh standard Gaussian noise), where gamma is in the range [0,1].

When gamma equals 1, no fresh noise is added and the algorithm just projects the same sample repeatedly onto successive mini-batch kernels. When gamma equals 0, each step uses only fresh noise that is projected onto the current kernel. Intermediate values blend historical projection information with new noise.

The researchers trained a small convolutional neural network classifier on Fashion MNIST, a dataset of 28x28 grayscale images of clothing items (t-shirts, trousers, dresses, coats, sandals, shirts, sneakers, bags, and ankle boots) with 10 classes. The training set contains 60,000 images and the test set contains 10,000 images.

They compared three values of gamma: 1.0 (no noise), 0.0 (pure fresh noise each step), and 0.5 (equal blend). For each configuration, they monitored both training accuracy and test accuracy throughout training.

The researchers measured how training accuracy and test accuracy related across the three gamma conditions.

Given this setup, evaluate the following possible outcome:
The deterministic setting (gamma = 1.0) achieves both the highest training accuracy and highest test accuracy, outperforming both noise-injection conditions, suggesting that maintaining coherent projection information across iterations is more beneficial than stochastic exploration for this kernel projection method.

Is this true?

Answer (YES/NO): NO